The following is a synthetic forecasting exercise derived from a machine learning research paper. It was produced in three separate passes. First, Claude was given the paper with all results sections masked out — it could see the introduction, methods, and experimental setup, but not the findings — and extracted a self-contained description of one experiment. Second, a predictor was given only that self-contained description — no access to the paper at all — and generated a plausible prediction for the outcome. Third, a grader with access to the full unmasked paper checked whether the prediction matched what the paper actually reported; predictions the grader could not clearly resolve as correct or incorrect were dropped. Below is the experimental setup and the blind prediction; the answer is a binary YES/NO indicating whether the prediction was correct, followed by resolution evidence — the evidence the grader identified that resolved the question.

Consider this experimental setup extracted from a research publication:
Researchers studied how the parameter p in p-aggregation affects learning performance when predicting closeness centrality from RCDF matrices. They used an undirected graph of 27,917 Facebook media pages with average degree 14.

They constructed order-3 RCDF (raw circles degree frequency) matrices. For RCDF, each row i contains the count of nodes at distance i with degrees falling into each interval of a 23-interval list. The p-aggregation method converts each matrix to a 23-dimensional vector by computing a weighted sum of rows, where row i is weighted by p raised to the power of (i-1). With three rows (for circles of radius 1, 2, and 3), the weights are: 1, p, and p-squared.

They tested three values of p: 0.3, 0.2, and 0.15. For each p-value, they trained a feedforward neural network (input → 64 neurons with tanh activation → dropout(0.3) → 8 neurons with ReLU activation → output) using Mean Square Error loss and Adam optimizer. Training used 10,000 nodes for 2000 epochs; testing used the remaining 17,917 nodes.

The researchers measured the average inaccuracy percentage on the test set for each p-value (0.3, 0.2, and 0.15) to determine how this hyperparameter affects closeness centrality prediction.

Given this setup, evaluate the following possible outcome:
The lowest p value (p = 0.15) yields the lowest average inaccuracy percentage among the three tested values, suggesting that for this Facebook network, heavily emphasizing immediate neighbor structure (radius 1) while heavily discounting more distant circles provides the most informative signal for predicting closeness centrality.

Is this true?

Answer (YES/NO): YES